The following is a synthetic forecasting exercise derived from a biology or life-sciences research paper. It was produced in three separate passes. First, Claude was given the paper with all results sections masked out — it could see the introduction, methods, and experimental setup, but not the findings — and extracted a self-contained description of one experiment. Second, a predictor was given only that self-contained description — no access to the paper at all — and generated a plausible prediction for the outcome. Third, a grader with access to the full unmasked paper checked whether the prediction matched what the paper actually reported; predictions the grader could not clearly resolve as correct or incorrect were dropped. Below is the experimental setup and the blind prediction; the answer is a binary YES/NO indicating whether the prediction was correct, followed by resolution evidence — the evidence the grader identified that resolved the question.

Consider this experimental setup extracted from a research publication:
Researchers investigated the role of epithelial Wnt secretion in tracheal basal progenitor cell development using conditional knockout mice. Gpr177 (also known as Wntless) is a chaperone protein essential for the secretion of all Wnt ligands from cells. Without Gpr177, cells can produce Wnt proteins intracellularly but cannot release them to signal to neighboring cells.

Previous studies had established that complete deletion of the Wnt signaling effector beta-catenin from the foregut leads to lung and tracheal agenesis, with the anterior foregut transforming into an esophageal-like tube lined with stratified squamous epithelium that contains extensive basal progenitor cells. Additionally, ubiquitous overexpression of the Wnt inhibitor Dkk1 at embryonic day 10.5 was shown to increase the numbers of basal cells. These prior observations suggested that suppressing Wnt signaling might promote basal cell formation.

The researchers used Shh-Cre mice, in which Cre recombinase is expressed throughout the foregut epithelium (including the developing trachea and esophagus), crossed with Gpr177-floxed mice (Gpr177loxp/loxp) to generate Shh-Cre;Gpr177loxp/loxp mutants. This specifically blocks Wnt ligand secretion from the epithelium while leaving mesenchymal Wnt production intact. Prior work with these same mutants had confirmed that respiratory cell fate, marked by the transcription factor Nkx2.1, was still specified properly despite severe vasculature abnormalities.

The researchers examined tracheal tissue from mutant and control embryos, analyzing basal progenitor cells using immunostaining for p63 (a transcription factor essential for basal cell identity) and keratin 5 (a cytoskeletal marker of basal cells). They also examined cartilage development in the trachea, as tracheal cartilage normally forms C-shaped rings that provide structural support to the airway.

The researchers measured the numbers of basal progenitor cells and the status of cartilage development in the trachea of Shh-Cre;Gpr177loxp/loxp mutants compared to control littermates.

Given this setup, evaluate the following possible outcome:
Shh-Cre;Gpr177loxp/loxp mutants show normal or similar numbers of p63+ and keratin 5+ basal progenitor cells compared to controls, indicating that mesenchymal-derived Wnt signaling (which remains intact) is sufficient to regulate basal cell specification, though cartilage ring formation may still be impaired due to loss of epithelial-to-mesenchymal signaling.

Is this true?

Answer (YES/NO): NO